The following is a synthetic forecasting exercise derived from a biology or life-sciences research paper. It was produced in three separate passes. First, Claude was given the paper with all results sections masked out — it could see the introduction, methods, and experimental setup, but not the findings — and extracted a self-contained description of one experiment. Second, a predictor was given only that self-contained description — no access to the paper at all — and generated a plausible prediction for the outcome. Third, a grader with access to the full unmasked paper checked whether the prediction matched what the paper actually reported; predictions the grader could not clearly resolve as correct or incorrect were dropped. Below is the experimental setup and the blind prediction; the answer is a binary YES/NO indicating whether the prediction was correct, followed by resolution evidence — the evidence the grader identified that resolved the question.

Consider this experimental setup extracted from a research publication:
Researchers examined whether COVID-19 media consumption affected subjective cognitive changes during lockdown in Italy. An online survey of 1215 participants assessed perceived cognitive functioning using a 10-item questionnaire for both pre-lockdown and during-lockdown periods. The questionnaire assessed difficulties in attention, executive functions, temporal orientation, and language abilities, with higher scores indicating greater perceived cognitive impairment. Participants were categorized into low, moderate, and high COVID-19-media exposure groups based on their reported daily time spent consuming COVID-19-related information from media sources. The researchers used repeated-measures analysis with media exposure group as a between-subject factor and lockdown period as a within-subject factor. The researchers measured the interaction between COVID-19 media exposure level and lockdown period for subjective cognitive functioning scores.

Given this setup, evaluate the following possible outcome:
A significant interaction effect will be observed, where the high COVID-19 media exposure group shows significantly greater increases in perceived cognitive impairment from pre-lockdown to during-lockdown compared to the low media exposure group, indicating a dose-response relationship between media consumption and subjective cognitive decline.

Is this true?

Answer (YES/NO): YES